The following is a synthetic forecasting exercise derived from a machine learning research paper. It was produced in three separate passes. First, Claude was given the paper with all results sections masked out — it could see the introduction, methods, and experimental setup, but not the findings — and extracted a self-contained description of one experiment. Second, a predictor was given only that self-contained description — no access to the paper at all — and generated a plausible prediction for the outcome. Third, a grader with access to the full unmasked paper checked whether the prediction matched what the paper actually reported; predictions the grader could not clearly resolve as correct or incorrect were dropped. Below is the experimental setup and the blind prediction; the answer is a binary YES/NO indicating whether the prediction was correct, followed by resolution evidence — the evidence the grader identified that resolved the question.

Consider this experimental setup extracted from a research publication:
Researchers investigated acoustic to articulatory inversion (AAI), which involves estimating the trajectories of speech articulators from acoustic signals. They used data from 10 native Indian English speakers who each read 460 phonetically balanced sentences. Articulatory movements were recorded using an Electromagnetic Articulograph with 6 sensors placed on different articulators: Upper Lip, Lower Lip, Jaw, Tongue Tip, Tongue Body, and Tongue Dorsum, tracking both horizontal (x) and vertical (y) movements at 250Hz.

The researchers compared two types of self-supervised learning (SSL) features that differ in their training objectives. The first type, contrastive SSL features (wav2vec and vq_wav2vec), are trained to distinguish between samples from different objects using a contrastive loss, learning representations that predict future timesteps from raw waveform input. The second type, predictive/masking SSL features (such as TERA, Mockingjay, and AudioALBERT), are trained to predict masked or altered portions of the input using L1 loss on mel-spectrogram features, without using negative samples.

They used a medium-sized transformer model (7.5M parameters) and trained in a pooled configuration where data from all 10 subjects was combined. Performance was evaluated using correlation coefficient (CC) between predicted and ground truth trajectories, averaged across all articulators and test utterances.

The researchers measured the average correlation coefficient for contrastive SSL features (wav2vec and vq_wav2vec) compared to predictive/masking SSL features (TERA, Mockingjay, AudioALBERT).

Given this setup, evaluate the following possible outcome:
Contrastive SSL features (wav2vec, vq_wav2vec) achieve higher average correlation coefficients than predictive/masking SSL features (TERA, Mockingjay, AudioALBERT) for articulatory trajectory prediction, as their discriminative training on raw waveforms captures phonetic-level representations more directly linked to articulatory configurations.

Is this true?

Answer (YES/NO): NO